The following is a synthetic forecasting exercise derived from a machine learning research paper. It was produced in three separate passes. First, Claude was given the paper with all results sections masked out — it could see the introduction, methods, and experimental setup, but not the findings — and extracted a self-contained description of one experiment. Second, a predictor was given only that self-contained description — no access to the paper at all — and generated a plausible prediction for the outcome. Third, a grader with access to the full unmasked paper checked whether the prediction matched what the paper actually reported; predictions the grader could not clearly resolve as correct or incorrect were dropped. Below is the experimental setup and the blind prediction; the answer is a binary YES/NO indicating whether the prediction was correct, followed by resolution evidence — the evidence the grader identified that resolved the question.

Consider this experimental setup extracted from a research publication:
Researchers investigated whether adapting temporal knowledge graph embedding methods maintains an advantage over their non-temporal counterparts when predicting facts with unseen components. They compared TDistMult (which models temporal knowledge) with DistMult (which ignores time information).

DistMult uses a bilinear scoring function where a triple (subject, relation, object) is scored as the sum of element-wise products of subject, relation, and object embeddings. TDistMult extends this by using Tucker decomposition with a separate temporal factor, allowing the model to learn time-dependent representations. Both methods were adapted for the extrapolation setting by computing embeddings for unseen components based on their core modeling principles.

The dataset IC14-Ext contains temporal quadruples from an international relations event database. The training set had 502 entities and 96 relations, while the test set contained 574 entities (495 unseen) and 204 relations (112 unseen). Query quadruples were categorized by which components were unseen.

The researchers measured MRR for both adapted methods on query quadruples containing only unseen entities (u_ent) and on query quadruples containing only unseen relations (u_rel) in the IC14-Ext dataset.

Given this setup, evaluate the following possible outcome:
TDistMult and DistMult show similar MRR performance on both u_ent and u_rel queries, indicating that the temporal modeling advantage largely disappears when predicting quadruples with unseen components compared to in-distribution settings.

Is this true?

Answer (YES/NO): NO